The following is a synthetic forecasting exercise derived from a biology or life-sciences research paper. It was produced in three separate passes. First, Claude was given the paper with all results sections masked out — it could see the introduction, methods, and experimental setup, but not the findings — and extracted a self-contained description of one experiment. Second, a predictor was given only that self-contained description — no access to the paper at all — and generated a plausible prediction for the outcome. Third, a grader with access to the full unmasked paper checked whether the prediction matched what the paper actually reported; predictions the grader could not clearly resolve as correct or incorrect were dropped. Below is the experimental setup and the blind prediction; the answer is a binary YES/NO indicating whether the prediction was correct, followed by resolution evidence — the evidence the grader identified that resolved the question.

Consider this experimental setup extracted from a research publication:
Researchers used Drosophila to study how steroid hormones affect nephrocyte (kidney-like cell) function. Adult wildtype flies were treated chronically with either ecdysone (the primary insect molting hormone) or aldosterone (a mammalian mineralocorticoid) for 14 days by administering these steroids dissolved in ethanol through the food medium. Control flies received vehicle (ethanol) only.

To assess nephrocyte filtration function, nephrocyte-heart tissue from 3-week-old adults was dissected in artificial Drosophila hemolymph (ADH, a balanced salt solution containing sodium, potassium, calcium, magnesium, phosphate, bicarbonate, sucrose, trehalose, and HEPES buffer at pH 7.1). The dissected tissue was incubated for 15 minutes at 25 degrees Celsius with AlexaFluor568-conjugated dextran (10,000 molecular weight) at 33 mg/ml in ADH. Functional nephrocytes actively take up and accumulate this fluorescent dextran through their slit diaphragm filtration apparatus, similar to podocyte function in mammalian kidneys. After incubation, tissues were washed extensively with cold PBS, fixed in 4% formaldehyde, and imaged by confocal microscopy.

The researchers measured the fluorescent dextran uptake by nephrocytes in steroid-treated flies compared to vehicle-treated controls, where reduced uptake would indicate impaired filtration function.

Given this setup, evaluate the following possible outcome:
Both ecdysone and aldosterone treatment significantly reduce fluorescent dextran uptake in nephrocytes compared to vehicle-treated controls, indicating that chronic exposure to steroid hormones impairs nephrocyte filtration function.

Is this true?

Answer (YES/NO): YES